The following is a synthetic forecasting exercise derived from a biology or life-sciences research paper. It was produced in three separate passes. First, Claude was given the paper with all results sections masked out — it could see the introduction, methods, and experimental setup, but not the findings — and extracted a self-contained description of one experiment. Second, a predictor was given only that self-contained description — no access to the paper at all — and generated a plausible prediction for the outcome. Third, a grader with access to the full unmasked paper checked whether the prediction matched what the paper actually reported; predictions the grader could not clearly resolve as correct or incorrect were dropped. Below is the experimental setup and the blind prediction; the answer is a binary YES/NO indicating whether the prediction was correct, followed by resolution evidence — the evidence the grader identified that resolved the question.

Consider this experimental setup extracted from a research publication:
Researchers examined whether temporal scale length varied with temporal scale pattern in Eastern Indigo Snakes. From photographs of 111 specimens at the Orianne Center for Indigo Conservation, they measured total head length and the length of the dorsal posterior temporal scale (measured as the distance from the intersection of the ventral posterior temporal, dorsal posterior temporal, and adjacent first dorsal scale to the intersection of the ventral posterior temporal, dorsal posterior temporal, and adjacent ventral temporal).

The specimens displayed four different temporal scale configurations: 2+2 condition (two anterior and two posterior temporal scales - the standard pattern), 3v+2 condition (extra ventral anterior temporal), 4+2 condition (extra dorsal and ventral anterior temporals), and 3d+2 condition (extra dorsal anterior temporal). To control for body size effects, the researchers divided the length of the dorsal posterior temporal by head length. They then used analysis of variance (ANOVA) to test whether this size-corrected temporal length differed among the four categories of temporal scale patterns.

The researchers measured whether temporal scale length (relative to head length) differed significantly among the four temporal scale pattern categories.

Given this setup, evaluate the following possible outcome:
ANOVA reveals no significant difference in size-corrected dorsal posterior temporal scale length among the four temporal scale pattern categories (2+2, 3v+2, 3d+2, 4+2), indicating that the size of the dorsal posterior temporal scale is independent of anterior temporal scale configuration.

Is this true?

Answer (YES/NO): NO